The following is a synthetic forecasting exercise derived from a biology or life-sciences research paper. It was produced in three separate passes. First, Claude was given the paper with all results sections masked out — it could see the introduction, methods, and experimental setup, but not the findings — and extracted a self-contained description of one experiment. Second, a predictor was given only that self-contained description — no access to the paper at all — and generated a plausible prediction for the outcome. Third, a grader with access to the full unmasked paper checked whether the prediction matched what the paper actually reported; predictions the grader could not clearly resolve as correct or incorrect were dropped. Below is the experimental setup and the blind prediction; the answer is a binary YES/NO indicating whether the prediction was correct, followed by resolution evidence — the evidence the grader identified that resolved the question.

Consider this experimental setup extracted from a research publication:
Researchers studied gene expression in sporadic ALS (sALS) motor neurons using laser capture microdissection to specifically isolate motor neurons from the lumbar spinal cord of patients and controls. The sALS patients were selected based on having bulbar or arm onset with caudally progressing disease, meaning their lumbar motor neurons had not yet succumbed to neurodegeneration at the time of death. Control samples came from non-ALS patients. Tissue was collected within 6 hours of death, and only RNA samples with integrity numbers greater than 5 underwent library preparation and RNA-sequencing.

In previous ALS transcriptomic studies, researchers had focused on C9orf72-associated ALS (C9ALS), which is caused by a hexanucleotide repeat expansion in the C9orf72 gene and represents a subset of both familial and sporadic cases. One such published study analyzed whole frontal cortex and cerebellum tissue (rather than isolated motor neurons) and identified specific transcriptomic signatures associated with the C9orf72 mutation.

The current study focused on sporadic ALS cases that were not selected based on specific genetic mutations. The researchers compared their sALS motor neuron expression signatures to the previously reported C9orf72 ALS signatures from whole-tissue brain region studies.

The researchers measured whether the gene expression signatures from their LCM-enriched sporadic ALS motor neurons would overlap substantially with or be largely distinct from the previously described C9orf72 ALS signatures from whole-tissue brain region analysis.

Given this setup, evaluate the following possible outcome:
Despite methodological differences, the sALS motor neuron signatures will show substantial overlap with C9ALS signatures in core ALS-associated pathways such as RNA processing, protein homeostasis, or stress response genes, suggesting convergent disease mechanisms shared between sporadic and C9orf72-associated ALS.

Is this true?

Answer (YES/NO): NO